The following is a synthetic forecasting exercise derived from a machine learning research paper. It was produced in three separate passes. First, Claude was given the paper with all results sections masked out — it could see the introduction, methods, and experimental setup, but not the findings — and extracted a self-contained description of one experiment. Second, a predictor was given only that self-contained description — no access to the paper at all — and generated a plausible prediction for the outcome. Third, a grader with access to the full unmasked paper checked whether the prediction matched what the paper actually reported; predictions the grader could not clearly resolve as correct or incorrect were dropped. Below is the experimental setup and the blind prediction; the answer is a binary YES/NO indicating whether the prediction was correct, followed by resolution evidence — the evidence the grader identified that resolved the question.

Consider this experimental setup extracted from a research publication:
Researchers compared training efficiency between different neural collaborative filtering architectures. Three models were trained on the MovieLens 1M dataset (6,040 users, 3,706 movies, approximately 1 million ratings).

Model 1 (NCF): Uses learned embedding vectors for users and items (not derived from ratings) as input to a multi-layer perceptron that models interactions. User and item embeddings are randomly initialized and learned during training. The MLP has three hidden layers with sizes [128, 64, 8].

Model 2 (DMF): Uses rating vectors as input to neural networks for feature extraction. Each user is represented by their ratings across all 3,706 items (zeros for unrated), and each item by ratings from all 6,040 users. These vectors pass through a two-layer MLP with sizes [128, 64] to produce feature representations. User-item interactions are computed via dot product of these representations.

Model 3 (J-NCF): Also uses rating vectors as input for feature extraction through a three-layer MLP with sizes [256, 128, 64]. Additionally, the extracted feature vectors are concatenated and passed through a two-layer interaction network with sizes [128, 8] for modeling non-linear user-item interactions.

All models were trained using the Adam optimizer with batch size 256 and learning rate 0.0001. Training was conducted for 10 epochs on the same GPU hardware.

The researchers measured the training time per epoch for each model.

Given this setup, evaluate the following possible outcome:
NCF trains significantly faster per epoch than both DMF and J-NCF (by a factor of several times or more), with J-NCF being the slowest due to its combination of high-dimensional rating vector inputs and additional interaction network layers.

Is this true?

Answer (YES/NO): YES